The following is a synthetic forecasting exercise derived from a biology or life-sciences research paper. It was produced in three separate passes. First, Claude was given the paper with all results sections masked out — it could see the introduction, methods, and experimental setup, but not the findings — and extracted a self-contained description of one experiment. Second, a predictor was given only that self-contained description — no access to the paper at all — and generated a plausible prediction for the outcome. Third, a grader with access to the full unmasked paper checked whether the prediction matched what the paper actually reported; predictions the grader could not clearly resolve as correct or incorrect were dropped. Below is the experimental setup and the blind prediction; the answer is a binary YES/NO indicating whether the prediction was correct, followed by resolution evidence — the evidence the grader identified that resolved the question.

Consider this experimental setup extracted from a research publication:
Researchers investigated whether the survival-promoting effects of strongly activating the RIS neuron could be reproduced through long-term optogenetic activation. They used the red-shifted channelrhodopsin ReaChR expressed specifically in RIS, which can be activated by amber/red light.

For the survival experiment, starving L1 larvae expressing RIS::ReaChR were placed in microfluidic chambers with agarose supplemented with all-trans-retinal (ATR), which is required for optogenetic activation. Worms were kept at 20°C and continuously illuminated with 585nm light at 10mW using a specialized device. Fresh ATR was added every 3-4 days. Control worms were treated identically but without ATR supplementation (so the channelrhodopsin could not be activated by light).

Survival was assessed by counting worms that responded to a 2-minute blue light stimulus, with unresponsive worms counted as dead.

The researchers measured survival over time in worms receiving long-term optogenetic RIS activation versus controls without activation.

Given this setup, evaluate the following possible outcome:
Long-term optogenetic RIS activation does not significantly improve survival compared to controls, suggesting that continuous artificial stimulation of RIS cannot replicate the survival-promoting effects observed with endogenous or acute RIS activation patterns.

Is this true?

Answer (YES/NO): NO